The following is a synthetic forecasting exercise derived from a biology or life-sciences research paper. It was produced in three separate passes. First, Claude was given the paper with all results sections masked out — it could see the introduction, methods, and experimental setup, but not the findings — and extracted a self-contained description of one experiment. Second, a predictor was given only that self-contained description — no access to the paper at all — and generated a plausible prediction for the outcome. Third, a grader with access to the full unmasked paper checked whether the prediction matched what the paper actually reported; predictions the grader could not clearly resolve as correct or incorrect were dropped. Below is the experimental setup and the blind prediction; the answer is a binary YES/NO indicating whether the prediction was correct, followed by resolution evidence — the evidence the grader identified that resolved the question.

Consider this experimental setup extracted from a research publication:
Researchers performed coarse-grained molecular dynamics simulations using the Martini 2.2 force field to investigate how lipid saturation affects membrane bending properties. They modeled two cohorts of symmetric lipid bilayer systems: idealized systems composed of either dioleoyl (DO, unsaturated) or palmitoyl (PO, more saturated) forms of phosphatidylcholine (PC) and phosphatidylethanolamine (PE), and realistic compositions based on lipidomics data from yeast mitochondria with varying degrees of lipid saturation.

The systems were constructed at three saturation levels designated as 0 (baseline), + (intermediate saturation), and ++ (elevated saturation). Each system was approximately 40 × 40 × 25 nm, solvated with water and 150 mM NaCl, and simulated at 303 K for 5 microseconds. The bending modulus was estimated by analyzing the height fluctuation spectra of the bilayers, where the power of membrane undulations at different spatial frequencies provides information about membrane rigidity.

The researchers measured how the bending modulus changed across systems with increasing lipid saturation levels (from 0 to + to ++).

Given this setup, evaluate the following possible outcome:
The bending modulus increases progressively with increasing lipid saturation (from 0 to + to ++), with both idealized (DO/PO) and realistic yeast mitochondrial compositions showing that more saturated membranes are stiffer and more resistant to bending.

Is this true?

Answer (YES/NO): NO